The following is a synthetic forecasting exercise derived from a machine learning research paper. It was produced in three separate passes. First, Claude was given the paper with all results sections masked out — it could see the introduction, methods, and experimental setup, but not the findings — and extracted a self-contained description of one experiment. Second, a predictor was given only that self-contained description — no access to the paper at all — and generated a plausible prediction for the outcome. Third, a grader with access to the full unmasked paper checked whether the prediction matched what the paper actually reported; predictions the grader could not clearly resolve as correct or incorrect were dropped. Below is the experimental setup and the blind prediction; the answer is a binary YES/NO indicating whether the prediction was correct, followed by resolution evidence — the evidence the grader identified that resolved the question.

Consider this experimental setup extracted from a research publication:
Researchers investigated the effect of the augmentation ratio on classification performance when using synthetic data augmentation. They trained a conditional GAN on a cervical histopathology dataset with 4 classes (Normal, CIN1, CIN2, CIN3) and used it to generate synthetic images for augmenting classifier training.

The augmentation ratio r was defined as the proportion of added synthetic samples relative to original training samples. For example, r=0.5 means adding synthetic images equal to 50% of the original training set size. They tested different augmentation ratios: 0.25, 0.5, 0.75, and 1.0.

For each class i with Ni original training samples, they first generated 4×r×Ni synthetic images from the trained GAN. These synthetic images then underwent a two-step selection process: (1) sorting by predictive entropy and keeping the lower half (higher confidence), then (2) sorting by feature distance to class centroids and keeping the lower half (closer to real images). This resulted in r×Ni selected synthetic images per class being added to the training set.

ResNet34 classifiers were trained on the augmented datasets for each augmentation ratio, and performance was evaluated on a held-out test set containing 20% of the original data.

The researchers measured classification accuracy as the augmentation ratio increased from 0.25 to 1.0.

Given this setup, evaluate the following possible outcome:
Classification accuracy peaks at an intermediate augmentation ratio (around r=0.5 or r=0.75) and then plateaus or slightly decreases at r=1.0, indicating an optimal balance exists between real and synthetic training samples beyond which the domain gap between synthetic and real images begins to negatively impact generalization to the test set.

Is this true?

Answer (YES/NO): YES